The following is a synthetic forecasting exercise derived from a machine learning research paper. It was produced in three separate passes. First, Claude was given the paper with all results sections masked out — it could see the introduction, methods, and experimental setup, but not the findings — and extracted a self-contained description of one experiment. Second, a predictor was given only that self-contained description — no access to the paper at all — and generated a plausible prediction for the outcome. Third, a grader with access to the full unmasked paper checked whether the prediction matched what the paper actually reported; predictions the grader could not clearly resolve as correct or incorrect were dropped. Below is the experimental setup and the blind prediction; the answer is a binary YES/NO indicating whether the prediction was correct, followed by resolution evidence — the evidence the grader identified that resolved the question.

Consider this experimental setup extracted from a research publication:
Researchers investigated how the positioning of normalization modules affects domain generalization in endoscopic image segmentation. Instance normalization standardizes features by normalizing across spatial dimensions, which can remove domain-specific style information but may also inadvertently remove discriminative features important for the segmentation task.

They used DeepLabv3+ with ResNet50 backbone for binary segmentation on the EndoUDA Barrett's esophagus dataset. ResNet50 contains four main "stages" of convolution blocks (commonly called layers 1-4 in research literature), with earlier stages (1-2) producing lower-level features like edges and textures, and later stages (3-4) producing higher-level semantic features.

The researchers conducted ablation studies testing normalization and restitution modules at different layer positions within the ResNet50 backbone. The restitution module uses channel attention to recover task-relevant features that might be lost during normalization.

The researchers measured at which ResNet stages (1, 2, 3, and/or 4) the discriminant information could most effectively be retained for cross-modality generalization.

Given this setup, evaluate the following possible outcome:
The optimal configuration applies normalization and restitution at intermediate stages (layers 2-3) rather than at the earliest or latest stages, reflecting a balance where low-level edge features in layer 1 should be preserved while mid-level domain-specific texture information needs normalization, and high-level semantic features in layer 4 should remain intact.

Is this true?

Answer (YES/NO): NO